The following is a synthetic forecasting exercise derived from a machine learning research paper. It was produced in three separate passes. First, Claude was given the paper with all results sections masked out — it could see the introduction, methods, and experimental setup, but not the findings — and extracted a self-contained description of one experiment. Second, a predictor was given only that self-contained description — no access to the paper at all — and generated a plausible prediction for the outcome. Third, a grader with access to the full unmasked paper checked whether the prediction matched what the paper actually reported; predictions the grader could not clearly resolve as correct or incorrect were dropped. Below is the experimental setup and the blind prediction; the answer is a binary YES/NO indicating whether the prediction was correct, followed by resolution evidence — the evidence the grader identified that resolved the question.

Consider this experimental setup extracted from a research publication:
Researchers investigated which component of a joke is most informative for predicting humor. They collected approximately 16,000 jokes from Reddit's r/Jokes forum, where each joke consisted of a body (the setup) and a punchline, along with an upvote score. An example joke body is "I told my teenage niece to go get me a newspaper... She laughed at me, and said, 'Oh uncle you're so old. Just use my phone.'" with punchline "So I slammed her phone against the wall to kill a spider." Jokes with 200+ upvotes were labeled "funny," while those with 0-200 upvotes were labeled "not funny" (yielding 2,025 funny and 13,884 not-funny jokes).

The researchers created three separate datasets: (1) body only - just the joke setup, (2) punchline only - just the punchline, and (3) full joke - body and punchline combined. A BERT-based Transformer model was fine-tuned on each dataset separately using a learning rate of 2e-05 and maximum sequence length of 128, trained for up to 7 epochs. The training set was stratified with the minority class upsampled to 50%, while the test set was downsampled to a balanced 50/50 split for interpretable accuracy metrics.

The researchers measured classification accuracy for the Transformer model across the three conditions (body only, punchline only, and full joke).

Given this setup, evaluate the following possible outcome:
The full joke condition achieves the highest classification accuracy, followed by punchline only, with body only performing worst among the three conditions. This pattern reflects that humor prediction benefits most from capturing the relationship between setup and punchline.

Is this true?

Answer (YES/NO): YES